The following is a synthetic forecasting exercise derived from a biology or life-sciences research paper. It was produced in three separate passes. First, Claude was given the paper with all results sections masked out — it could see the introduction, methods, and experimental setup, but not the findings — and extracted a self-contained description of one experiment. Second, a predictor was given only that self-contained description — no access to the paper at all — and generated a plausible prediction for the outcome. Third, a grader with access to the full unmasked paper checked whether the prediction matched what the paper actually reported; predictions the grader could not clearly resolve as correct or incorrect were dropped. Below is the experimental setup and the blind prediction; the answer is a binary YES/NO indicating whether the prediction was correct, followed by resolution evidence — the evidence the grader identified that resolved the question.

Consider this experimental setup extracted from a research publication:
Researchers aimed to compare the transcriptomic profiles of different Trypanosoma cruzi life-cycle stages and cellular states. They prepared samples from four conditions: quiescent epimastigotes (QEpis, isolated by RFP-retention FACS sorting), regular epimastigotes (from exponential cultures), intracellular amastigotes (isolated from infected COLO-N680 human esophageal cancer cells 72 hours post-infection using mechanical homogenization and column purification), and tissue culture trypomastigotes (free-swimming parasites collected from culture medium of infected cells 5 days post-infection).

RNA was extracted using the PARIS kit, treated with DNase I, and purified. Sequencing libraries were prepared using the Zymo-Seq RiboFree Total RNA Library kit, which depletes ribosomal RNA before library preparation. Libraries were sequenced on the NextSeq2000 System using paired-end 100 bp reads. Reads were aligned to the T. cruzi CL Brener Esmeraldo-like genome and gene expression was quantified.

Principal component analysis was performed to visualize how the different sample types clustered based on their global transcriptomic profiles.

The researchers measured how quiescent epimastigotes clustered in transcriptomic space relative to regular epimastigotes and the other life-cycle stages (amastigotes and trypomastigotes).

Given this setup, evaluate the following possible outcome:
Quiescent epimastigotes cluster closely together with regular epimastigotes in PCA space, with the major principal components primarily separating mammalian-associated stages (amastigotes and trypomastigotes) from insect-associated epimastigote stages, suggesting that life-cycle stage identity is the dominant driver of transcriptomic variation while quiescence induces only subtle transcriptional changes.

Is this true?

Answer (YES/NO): NO